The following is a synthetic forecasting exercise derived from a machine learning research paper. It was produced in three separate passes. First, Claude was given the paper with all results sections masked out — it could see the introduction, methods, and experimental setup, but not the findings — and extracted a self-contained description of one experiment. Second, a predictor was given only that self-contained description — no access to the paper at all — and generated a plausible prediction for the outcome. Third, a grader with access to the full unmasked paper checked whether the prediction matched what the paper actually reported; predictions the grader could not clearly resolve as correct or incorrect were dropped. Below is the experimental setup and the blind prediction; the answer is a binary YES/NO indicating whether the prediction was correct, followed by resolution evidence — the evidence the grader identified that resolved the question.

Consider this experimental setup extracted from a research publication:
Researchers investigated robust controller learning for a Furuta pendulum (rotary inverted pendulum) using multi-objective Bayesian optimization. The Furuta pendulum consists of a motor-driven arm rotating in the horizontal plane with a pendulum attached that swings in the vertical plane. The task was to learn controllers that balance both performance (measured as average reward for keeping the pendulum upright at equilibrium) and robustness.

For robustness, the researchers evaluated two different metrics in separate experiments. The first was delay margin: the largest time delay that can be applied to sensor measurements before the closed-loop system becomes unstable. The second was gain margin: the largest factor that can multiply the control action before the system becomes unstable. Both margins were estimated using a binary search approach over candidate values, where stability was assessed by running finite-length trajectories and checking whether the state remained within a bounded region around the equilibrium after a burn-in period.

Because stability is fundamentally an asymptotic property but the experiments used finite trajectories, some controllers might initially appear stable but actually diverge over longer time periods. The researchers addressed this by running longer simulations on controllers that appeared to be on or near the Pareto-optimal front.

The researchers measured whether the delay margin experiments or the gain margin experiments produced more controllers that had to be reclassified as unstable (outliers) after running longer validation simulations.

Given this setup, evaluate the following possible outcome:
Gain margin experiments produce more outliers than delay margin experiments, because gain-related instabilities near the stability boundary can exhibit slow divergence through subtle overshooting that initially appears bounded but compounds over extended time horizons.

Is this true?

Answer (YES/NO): NO